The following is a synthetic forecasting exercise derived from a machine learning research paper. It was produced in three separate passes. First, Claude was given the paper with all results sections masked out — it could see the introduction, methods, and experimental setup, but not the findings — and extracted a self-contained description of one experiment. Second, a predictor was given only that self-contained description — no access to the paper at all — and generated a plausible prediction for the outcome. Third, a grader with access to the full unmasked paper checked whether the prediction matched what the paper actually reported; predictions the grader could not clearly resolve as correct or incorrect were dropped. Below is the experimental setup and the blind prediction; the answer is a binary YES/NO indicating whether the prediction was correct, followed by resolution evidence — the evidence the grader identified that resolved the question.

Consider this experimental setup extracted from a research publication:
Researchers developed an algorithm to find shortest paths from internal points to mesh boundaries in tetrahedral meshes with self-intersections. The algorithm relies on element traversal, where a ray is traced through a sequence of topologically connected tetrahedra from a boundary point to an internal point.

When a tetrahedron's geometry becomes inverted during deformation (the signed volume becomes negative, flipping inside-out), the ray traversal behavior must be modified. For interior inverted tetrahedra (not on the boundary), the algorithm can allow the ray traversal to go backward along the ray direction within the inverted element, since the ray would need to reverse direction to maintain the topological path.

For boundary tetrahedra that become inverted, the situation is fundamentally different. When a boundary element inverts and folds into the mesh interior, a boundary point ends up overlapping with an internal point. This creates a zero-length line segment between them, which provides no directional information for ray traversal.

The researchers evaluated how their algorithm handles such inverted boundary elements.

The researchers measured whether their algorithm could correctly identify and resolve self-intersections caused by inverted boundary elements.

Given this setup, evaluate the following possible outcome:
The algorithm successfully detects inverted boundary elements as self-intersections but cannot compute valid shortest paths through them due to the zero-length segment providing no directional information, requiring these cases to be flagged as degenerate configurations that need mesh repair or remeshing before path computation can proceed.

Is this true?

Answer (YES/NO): NO